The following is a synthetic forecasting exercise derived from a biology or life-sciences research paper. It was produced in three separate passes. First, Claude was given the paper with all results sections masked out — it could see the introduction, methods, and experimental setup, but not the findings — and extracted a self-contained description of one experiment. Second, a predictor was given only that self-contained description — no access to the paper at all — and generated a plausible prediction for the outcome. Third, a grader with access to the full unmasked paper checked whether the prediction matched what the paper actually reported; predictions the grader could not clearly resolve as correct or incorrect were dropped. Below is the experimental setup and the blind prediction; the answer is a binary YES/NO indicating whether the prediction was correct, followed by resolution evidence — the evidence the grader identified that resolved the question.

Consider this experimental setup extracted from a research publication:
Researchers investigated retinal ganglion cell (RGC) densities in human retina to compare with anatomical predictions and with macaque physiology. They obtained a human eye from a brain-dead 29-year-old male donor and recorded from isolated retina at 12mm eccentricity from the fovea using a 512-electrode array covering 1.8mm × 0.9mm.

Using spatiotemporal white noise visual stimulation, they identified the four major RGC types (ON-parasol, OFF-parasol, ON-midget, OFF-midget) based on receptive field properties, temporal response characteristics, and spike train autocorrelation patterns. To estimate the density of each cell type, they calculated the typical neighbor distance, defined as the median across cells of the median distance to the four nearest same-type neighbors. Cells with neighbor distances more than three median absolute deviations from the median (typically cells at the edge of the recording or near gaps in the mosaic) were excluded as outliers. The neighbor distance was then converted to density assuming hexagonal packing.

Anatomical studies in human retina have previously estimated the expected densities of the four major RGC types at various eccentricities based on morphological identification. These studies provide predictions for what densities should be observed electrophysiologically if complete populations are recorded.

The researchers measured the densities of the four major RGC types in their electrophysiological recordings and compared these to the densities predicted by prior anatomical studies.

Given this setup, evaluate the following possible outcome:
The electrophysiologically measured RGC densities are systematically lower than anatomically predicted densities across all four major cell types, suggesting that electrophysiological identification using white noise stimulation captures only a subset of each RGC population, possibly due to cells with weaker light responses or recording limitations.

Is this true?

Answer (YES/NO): NO